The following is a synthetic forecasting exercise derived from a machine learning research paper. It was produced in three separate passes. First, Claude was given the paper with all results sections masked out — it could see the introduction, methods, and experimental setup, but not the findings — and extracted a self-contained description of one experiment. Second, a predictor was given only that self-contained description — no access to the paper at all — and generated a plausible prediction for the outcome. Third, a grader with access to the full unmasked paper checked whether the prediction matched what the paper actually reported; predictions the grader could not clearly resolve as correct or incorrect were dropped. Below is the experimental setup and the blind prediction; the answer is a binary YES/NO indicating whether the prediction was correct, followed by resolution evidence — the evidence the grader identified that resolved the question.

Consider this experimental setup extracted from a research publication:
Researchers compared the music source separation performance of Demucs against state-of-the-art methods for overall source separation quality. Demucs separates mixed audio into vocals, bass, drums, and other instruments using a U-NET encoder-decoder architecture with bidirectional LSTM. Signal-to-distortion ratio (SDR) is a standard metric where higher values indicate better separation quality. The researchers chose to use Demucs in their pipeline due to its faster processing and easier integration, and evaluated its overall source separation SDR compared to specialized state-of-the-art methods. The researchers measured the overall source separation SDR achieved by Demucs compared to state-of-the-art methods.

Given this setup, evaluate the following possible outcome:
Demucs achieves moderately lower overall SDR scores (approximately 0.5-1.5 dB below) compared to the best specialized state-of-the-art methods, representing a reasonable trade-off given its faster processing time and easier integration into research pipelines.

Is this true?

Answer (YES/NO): NO